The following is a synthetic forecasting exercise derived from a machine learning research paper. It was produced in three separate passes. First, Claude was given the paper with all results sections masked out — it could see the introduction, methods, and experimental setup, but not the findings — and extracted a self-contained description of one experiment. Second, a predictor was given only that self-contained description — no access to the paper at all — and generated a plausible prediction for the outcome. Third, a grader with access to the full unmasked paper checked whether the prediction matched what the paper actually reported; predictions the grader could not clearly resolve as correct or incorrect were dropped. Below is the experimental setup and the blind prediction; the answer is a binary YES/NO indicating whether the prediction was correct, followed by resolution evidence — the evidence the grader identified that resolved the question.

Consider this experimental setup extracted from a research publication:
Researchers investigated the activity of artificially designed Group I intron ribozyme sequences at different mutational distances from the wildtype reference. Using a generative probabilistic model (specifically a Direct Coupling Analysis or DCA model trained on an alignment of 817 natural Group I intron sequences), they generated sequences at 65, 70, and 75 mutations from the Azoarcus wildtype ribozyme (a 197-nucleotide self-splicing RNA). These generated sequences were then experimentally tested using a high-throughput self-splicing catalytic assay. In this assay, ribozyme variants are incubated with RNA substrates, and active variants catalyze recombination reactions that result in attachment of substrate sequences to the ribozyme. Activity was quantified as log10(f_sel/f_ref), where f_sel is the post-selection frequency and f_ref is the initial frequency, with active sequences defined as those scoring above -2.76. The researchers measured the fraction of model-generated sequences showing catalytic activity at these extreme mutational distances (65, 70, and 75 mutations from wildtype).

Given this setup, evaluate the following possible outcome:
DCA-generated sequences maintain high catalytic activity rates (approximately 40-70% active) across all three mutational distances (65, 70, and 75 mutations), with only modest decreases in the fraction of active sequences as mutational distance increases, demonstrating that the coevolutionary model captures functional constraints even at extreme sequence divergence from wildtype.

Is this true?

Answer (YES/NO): NO